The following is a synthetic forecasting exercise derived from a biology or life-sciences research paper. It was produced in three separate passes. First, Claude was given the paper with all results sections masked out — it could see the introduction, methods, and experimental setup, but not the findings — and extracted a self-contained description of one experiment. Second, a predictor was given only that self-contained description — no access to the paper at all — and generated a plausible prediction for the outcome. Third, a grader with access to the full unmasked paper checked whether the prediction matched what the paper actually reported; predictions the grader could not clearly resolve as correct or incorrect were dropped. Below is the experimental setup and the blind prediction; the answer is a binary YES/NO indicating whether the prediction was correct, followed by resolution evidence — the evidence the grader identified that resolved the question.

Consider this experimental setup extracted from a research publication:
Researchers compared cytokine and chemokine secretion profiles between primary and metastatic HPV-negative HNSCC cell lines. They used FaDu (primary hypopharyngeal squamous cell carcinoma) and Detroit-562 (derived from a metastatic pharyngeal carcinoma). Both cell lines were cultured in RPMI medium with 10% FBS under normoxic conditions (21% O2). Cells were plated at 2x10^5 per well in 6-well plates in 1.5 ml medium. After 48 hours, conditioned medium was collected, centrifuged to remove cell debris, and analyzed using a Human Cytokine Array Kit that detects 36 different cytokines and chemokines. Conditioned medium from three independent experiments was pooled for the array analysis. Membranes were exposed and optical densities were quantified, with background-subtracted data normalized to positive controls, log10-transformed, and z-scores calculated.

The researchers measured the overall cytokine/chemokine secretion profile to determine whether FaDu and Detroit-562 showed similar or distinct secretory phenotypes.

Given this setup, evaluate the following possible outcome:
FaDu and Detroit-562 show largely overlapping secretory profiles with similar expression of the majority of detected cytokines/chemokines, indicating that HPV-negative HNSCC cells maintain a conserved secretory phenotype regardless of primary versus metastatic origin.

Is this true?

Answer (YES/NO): NO